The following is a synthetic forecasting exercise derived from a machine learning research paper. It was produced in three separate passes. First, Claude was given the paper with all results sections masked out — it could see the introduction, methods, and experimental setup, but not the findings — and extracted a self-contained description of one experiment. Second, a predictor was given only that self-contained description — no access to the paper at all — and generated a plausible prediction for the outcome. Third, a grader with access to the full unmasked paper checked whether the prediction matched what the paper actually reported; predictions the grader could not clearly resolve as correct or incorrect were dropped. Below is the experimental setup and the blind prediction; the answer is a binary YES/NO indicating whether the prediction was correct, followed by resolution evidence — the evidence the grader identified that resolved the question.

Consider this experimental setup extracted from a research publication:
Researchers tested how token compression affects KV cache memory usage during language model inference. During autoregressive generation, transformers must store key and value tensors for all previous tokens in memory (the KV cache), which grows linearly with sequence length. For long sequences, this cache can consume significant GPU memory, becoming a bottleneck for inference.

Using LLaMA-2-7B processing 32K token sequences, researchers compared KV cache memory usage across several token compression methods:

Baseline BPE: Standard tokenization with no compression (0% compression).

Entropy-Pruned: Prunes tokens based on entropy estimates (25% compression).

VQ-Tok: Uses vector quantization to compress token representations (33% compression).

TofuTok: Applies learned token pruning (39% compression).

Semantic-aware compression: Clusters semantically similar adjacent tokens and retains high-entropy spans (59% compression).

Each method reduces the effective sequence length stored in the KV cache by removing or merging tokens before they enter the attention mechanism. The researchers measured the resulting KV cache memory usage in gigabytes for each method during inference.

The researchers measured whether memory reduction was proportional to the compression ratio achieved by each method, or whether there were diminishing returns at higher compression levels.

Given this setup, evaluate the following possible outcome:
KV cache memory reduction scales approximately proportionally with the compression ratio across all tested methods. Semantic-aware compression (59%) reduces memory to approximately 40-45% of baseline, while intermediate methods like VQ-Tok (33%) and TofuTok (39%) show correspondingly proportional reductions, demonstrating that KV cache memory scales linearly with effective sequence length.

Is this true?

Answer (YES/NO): NO